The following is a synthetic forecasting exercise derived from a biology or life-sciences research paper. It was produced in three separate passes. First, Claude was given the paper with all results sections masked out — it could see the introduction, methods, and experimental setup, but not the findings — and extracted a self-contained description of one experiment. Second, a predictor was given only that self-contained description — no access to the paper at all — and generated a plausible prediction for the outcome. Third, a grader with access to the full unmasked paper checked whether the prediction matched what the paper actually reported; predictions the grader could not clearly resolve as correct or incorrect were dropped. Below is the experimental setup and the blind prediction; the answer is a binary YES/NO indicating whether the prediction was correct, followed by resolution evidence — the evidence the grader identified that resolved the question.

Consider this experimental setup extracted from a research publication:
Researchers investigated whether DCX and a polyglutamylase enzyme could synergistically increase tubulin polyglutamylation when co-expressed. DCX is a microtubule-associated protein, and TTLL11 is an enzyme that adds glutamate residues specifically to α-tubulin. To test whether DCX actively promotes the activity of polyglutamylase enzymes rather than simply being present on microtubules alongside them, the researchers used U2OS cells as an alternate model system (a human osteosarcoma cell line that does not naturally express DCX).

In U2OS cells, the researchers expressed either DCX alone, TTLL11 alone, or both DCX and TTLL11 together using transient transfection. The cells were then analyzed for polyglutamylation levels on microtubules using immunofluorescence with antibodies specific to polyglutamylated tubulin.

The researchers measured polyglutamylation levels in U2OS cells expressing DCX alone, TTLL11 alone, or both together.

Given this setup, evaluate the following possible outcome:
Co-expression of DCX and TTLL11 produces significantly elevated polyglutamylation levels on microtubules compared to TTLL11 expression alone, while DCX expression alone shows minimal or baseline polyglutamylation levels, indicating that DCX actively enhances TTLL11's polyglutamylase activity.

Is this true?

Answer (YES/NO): NO